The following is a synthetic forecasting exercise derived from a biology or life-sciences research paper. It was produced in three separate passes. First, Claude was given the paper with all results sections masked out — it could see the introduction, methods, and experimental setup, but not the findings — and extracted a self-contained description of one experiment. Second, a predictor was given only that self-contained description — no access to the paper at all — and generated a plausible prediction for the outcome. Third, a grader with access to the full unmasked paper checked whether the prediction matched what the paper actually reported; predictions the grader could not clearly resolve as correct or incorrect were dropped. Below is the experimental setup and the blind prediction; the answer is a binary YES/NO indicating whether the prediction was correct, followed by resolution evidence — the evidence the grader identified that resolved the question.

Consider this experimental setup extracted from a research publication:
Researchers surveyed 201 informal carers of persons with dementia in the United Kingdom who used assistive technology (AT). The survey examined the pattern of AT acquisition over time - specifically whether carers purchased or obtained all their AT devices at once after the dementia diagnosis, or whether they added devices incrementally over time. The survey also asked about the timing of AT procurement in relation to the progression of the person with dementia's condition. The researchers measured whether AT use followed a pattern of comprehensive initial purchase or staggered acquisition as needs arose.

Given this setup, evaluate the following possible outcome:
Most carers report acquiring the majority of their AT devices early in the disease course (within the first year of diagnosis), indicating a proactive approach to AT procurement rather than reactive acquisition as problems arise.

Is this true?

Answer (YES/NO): NO